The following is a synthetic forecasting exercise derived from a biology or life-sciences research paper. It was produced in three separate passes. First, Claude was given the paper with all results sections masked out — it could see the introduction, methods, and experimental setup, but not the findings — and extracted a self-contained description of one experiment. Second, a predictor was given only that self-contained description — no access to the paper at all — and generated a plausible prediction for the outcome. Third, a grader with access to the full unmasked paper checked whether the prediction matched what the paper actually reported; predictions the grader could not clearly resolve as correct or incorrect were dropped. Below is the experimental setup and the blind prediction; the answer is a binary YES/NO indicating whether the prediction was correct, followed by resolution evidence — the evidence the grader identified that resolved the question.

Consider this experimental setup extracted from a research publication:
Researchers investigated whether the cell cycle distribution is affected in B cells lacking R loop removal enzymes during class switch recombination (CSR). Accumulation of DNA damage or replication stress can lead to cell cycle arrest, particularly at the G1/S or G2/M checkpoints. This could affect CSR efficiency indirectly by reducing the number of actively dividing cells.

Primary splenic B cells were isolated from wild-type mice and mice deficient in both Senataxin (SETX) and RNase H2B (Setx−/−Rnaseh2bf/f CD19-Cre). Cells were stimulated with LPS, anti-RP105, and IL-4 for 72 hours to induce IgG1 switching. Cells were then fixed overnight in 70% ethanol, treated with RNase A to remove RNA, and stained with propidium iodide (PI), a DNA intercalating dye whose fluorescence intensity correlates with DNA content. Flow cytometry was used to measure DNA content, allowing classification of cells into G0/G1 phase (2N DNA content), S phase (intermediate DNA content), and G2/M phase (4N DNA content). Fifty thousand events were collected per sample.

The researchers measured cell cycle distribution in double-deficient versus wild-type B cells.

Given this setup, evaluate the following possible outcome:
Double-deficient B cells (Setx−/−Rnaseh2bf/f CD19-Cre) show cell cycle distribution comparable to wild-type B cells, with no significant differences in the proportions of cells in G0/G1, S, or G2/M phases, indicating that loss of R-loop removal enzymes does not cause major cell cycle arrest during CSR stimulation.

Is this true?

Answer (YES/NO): YES